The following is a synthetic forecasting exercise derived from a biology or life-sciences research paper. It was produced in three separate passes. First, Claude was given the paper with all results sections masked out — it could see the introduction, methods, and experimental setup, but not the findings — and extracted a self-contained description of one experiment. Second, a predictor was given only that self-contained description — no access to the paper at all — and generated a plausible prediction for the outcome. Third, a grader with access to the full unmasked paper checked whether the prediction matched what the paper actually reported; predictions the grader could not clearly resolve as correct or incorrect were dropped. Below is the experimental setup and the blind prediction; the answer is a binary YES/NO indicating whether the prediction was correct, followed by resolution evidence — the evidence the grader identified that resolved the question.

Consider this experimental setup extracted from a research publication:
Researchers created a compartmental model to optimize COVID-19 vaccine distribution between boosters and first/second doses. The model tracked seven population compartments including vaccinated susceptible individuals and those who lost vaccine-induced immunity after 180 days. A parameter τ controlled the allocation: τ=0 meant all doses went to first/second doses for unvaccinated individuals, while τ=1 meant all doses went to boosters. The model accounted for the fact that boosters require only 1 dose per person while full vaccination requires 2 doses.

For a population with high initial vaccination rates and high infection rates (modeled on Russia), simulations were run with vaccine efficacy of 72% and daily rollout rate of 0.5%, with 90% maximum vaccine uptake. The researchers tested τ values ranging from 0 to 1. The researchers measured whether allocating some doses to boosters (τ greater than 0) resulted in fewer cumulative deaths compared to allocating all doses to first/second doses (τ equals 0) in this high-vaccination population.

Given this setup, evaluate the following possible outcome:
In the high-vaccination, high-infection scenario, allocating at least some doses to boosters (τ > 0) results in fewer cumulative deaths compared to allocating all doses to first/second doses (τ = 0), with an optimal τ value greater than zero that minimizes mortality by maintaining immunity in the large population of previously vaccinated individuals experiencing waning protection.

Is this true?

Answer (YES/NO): NO